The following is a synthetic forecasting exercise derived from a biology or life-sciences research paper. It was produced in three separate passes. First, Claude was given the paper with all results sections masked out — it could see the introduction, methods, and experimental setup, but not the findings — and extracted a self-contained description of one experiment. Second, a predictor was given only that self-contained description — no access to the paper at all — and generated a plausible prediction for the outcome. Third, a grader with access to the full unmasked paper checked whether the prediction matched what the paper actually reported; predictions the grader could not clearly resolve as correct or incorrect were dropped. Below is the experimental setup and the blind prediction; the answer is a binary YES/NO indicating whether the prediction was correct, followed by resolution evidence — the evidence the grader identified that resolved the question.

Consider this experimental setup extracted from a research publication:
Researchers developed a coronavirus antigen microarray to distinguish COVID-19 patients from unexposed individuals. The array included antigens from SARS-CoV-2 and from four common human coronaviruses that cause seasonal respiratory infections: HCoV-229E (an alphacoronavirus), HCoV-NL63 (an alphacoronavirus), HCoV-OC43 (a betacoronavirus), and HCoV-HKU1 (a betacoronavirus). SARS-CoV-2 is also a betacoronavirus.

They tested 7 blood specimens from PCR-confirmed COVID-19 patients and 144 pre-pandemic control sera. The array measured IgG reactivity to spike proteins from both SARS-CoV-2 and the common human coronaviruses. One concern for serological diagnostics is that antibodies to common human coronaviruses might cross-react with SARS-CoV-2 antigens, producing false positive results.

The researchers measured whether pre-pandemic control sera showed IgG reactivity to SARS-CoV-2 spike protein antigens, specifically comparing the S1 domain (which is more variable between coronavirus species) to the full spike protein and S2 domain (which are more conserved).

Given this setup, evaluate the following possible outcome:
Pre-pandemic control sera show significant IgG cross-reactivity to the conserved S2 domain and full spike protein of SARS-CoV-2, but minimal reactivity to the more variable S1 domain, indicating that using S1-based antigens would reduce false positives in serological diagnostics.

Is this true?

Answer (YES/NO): NO